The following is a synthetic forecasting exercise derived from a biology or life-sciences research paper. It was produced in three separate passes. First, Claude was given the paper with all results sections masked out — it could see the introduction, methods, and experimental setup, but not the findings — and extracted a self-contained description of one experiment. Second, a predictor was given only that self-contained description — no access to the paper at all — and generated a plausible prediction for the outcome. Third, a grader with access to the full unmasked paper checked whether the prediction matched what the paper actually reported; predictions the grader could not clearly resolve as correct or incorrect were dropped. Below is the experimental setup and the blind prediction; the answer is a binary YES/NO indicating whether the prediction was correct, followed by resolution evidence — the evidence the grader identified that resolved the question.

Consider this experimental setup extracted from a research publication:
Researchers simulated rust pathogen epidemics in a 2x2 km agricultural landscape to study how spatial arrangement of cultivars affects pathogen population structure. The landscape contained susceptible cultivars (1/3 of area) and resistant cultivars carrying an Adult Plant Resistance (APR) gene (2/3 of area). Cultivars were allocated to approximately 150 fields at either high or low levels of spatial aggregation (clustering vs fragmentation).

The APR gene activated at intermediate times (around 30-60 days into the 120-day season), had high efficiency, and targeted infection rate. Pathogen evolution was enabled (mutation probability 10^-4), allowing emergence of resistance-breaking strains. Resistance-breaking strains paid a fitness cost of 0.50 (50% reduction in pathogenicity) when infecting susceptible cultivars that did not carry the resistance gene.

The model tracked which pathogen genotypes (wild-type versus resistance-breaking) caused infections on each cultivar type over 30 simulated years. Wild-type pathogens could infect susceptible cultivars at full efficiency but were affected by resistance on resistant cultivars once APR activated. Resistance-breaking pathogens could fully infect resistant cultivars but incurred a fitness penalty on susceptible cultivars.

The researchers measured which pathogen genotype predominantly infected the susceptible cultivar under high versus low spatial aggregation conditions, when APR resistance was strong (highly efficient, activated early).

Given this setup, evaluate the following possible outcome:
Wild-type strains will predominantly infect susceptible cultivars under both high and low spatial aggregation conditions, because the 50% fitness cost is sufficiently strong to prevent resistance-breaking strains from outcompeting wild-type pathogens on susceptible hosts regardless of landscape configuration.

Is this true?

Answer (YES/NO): NO